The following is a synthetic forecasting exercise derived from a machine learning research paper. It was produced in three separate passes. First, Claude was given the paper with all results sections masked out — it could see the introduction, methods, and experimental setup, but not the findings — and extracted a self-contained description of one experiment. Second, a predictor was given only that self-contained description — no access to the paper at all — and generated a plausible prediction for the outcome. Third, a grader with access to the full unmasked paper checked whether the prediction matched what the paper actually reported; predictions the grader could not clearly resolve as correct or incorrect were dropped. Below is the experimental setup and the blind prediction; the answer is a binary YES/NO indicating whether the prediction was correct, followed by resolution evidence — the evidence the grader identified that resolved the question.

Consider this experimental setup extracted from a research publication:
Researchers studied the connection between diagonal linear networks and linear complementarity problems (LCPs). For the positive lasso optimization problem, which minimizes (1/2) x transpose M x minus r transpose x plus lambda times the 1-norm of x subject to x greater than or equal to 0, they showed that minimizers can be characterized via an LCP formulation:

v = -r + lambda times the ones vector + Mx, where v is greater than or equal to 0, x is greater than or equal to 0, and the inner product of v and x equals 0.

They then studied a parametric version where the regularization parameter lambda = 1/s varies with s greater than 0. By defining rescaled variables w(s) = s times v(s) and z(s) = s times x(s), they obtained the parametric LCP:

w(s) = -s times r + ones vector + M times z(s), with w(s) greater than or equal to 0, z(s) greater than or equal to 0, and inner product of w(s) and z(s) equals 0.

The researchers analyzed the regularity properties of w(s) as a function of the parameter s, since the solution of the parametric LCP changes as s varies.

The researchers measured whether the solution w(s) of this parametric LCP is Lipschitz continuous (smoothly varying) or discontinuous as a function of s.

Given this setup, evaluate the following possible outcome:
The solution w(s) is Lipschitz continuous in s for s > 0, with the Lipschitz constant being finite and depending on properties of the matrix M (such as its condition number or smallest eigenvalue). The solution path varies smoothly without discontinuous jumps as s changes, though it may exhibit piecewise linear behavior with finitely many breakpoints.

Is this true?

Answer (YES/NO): NO